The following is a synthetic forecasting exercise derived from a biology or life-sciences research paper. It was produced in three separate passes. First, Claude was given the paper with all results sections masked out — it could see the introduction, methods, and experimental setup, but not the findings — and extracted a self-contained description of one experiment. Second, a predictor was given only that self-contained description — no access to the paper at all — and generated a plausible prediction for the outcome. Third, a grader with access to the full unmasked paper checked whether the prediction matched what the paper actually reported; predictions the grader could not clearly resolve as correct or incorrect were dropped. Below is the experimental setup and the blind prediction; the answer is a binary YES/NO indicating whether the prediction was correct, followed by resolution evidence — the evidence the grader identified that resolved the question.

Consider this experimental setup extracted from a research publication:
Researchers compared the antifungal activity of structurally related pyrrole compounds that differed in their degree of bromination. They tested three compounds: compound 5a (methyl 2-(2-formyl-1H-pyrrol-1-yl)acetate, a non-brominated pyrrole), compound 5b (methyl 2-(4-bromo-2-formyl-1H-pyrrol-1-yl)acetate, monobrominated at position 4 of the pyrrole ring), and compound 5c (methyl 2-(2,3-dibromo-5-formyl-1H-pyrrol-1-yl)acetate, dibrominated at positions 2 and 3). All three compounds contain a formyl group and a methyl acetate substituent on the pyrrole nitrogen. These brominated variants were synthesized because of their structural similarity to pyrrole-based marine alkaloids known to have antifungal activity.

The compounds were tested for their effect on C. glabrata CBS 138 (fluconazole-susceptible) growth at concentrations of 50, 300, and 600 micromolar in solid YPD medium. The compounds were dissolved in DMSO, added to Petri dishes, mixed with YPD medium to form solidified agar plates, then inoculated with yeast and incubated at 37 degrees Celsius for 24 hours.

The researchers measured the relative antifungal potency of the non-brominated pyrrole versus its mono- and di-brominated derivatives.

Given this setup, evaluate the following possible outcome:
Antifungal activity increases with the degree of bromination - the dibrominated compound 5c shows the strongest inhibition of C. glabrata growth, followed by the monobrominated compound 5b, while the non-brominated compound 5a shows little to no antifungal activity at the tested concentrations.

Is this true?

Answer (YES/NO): NO